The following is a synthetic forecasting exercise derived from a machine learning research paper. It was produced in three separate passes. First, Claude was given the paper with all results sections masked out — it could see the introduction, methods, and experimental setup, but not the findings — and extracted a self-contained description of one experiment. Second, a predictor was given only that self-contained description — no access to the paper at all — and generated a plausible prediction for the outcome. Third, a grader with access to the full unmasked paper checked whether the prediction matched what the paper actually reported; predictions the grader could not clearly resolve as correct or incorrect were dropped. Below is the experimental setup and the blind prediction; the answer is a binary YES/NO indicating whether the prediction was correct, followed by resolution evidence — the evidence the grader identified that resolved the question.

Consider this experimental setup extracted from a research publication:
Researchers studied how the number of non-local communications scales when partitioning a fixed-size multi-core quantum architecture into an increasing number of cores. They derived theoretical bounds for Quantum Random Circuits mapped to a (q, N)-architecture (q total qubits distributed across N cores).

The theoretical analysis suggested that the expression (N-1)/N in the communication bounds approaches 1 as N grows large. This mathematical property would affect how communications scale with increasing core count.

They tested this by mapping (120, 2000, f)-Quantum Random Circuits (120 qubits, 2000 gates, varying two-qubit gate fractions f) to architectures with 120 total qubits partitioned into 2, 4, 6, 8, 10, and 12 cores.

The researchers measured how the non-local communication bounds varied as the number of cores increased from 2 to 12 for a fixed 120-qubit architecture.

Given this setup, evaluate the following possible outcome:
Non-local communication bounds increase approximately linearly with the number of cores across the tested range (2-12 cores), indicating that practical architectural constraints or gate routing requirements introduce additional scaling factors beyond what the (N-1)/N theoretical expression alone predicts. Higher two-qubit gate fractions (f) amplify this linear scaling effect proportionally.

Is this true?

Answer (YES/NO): NO